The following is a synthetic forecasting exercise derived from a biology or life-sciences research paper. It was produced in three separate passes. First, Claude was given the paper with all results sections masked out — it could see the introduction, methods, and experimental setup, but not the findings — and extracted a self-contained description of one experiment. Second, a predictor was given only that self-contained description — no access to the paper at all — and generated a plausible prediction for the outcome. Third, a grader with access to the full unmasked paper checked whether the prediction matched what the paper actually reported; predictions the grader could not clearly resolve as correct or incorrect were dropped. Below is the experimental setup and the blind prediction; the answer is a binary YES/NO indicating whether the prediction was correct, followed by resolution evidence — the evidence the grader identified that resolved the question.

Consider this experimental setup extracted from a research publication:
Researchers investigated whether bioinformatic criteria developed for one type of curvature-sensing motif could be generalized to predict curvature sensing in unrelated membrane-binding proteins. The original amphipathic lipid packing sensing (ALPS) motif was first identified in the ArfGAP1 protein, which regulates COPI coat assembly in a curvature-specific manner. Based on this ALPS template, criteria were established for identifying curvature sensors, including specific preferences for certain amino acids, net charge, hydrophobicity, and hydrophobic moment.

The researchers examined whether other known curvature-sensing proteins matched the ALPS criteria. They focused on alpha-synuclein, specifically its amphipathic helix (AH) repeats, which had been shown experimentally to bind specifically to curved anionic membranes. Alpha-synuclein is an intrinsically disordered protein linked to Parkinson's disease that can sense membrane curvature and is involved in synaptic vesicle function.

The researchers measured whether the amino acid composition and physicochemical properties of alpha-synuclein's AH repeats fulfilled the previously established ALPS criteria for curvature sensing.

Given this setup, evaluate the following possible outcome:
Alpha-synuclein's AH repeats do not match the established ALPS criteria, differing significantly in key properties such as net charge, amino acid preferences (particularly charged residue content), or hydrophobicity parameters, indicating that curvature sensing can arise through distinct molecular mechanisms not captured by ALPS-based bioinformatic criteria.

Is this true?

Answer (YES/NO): YES